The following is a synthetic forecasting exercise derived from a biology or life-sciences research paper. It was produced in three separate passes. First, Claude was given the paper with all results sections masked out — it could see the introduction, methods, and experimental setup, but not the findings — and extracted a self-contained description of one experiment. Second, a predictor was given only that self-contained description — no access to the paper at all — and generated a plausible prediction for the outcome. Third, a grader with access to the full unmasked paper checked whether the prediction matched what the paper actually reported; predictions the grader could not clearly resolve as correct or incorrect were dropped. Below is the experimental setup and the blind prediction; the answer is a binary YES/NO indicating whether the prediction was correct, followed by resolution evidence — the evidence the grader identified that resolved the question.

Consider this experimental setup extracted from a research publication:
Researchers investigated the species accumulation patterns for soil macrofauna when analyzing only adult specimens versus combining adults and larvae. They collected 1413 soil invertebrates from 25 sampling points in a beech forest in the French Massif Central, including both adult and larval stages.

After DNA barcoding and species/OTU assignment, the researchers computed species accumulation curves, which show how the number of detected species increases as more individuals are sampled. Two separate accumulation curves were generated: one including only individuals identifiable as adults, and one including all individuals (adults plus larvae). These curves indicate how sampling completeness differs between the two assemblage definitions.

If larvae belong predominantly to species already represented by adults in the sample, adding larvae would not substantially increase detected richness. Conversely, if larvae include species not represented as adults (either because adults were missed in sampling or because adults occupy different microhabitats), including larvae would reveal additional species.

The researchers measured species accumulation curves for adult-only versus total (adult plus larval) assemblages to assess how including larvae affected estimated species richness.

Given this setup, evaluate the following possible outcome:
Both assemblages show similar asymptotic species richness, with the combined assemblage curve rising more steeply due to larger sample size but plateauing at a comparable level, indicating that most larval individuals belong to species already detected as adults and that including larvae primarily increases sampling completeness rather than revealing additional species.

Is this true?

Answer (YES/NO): NO